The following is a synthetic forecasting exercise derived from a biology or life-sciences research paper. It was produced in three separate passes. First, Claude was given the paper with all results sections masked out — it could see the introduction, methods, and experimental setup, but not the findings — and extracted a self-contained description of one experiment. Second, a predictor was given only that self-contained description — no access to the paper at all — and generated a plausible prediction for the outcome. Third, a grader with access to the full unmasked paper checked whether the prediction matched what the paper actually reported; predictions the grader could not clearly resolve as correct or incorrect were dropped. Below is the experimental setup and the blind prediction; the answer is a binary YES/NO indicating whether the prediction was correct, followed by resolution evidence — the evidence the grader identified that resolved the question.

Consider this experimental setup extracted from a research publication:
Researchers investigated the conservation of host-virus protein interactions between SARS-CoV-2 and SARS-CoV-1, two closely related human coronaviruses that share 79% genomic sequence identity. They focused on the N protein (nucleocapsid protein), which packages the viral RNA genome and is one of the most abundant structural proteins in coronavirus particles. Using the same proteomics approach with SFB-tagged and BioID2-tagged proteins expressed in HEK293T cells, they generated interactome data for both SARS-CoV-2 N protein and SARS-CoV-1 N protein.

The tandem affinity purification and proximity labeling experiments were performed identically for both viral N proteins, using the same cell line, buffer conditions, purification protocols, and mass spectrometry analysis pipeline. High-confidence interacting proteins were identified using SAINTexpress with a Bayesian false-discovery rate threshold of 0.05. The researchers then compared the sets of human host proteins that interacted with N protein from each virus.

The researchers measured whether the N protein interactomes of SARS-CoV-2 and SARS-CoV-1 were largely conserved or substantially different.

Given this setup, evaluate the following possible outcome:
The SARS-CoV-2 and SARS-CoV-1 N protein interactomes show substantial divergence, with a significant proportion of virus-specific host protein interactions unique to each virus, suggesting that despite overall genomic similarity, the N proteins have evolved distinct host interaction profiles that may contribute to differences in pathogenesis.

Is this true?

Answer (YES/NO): NO